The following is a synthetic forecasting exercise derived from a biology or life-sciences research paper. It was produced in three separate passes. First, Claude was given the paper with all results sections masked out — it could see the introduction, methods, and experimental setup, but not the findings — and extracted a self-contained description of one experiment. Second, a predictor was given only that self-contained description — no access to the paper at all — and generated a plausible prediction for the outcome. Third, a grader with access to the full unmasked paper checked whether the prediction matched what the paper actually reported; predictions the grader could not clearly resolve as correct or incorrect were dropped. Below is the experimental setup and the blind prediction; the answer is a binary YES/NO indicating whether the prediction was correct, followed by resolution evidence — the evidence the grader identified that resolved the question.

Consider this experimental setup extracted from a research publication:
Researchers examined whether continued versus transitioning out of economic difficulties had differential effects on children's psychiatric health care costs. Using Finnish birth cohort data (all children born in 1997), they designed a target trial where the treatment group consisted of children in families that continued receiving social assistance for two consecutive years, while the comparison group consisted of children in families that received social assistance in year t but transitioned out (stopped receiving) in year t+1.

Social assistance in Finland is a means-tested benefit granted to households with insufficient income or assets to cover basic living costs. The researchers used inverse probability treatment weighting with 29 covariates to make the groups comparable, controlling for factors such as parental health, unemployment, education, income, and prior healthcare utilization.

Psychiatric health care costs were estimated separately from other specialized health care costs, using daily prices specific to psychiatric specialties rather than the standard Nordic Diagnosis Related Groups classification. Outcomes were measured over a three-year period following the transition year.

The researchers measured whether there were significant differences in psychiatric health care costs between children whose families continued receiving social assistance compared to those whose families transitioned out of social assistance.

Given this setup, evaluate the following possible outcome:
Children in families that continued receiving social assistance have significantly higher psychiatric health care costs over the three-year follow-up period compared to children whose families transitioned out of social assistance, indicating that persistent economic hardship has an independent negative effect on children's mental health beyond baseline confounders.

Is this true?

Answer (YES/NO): NO